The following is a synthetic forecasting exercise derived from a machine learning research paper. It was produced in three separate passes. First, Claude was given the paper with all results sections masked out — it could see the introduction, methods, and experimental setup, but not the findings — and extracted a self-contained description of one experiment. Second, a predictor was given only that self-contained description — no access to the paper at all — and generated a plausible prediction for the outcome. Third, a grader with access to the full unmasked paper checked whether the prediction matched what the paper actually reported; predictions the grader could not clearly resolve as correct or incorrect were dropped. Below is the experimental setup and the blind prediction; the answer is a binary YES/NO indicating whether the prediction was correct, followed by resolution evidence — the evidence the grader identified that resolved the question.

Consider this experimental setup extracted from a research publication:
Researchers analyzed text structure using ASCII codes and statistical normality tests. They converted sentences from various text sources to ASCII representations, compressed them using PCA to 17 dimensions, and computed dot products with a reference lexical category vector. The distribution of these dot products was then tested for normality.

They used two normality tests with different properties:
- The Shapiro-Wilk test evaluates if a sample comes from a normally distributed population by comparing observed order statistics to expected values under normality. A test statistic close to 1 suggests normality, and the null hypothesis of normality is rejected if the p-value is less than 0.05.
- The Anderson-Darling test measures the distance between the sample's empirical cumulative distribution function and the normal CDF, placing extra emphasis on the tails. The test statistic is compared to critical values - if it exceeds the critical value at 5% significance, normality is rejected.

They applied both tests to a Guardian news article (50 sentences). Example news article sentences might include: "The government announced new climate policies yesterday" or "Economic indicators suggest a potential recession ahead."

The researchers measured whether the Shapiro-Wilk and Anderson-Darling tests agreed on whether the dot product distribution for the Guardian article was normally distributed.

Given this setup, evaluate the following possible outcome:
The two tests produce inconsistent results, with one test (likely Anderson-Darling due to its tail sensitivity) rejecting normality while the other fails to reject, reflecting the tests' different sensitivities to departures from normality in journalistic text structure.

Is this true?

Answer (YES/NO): YES